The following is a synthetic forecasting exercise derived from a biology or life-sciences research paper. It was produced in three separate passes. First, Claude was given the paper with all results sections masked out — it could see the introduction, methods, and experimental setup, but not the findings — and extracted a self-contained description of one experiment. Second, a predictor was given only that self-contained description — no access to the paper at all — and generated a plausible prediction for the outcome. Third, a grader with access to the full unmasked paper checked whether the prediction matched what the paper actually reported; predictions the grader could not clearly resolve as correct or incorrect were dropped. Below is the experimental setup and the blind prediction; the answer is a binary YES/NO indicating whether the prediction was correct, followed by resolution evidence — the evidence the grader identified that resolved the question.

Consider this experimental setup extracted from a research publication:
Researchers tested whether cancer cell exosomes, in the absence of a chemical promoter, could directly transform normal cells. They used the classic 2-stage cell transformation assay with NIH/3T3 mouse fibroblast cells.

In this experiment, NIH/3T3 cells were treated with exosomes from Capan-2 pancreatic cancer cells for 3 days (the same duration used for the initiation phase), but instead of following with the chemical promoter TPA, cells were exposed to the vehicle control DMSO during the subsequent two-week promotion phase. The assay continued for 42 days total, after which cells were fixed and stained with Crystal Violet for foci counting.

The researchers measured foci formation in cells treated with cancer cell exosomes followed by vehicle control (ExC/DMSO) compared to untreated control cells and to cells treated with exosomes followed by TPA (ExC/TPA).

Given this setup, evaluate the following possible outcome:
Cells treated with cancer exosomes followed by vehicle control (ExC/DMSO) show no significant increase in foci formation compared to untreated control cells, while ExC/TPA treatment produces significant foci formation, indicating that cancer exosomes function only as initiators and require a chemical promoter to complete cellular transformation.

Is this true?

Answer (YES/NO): YES